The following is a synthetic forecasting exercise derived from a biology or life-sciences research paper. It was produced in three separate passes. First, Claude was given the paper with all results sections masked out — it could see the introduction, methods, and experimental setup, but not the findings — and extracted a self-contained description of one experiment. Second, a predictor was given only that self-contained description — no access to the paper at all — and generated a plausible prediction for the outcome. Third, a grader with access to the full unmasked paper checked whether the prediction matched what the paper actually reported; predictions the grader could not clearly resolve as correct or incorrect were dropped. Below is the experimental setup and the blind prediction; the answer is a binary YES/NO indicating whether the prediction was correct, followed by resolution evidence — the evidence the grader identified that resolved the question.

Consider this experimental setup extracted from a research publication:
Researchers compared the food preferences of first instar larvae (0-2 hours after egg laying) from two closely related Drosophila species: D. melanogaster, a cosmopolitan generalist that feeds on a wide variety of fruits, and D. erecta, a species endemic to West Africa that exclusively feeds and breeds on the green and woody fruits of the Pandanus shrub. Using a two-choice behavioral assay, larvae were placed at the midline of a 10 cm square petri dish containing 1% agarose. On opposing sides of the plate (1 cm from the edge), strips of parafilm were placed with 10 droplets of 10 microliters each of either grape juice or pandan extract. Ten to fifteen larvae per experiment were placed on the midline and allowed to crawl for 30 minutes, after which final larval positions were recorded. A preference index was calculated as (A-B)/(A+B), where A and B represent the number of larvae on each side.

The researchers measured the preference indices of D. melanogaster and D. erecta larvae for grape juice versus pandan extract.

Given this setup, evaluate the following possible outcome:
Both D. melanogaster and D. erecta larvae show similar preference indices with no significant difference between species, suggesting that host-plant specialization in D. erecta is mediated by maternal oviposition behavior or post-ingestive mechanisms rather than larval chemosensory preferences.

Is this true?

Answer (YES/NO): NO